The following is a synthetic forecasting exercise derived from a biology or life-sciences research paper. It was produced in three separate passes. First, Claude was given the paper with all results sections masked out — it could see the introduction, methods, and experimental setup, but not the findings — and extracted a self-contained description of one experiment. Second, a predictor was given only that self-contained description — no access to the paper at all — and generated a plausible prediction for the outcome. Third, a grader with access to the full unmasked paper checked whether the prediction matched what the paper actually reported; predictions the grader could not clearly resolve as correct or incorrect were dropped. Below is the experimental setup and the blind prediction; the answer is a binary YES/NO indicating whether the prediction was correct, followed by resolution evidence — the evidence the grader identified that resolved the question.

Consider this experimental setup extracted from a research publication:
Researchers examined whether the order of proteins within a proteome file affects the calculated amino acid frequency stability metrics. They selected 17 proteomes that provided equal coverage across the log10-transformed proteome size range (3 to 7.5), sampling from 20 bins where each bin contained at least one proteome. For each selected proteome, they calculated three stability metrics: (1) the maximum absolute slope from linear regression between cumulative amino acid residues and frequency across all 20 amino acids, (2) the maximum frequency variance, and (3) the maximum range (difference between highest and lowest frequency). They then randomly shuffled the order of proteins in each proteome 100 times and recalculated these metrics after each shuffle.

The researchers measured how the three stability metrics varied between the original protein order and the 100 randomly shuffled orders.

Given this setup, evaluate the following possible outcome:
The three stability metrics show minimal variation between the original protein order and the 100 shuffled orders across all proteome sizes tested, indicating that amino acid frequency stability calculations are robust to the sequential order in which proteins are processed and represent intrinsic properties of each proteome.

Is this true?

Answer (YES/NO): NO